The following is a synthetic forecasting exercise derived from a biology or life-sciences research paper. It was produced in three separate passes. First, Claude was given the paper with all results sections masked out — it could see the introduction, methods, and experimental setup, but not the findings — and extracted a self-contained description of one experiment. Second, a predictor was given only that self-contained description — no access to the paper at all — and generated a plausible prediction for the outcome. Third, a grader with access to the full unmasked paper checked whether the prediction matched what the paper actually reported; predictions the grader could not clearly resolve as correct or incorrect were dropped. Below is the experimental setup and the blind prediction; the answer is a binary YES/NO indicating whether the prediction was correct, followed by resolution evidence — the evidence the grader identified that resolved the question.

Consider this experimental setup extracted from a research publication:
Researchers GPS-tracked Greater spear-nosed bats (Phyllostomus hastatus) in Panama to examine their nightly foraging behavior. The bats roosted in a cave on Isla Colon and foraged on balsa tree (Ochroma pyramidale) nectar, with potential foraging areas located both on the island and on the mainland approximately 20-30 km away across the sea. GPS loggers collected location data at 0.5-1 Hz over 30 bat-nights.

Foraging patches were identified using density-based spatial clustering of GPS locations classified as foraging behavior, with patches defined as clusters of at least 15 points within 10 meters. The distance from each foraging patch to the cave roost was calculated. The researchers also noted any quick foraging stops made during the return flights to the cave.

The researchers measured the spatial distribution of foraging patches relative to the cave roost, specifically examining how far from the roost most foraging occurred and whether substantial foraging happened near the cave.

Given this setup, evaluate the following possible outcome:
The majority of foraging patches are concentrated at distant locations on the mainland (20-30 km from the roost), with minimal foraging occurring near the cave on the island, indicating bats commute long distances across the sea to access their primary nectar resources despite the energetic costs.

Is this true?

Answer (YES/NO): YES